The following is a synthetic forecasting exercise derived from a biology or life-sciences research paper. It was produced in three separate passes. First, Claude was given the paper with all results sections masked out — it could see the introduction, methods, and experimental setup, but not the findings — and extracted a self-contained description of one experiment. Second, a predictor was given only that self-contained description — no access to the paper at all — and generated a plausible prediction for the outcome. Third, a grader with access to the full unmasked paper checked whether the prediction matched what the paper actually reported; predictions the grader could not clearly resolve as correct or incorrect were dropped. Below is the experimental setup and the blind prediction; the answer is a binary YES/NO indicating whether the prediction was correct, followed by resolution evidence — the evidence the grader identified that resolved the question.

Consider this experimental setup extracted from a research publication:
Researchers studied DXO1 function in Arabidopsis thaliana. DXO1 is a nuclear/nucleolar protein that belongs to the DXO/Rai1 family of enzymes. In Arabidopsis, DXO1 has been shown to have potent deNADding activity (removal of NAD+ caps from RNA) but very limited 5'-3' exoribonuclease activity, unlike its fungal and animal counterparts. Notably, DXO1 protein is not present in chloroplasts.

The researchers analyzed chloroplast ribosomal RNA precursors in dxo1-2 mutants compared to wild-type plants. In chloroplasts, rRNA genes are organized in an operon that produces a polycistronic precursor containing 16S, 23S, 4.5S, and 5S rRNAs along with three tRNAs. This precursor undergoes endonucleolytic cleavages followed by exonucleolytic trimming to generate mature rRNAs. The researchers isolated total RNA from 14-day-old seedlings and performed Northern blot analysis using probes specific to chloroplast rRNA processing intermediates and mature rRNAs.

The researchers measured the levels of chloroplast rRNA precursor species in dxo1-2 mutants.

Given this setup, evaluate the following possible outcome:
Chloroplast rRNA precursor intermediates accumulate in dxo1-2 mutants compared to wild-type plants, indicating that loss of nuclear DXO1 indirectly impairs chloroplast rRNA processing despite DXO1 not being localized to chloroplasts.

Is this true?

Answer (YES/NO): YES